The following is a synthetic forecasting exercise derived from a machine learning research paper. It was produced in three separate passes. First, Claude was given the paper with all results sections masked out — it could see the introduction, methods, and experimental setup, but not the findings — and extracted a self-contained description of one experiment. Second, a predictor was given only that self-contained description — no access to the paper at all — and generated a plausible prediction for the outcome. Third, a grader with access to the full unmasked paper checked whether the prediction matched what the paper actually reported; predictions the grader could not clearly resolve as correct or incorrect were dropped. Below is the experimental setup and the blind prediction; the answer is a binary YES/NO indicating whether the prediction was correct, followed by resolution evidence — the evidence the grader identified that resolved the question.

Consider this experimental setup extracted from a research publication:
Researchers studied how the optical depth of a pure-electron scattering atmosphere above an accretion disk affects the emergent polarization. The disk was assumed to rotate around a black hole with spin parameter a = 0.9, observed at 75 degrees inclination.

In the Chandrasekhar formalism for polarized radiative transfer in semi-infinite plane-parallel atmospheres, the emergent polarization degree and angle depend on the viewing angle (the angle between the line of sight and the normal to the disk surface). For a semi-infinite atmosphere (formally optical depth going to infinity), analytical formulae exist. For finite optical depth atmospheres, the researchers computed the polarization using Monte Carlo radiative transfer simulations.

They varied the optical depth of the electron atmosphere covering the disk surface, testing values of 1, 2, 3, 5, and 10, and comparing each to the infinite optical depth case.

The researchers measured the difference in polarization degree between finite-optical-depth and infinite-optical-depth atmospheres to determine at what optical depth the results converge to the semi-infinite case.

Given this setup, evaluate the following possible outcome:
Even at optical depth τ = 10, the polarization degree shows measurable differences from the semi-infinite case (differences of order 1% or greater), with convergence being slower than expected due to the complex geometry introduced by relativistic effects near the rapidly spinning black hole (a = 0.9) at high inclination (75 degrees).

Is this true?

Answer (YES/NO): NO